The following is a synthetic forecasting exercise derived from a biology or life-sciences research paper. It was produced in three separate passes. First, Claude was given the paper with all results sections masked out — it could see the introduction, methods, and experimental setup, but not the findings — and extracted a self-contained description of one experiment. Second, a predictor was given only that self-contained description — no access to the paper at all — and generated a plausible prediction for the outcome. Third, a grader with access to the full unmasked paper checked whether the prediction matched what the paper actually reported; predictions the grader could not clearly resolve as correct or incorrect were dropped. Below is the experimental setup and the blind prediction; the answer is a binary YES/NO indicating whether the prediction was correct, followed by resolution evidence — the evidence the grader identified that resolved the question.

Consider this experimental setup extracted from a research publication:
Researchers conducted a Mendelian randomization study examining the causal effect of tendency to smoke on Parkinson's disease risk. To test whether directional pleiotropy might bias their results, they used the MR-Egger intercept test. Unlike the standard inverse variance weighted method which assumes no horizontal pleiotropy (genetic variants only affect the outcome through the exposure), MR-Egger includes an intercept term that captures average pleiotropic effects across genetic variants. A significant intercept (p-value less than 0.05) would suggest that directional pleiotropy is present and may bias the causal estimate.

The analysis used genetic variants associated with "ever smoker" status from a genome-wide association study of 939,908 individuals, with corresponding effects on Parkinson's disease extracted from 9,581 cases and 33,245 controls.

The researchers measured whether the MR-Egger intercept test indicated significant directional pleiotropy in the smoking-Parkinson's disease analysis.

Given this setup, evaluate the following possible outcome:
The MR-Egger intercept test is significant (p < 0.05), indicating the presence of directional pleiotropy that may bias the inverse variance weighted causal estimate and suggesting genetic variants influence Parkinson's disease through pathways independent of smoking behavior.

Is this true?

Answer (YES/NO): NO